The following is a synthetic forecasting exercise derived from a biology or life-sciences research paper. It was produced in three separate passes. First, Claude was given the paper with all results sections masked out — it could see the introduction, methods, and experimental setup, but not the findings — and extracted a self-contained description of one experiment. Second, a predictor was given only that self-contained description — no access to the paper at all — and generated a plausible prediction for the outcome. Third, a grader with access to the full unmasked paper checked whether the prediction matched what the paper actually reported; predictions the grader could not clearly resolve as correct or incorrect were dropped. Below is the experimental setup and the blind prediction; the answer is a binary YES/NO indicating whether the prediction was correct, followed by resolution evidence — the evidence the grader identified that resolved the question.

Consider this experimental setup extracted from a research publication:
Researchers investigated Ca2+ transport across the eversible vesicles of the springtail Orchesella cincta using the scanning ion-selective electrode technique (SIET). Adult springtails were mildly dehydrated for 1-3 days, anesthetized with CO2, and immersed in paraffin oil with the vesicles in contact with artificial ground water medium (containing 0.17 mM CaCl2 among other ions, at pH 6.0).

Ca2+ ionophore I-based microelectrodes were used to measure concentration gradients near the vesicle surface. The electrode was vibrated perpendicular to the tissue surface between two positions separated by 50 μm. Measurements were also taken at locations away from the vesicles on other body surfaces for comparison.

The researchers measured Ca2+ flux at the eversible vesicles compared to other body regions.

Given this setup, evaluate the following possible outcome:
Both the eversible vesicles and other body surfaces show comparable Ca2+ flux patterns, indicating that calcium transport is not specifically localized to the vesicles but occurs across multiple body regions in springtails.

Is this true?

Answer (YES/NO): NO